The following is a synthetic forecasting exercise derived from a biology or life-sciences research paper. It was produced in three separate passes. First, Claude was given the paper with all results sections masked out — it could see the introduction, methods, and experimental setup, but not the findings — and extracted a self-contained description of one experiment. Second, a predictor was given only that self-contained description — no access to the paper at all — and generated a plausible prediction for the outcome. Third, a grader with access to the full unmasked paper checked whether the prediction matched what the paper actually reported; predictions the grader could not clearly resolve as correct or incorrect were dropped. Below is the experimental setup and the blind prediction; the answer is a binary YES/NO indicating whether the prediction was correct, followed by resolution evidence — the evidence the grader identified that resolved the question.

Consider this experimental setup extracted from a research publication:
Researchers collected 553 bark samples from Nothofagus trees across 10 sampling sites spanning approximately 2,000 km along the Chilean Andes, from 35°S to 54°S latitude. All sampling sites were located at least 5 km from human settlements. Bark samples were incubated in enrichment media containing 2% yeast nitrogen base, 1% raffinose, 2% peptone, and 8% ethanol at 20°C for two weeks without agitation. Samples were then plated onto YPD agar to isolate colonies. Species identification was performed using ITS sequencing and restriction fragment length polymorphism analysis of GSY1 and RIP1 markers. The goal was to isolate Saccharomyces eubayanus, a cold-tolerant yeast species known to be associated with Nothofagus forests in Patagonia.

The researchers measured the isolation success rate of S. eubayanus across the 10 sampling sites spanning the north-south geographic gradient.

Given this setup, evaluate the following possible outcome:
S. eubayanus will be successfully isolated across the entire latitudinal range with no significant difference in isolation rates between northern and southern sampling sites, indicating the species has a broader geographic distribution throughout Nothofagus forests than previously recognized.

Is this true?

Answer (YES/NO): NO